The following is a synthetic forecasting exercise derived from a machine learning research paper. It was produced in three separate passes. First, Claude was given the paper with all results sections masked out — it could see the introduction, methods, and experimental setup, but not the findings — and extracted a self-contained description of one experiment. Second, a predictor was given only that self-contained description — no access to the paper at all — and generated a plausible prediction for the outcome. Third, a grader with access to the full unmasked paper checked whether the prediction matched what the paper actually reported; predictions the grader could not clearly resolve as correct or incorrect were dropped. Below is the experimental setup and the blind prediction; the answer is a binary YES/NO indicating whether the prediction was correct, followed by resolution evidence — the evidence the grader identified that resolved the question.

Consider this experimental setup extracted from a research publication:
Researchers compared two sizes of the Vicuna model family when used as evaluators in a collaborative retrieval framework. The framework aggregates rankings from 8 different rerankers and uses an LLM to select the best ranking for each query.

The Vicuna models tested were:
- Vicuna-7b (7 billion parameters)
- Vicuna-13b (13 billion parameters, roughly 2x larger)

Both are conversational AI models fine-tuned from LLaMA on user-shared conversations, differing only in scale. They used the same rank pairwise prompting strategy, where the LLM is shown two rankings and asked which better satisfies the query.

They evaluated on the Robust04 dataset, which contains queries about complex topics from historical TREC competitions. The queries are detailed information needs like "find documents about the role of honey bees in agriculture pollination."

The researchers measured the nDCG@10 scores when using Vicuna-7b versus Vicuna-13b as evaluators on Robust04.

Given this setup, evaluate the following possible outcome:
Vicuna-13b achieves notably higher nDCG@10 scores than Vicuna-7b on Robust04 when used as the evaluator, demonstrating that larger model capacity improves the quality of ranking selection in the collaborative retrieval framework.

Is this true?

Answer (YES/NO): YES